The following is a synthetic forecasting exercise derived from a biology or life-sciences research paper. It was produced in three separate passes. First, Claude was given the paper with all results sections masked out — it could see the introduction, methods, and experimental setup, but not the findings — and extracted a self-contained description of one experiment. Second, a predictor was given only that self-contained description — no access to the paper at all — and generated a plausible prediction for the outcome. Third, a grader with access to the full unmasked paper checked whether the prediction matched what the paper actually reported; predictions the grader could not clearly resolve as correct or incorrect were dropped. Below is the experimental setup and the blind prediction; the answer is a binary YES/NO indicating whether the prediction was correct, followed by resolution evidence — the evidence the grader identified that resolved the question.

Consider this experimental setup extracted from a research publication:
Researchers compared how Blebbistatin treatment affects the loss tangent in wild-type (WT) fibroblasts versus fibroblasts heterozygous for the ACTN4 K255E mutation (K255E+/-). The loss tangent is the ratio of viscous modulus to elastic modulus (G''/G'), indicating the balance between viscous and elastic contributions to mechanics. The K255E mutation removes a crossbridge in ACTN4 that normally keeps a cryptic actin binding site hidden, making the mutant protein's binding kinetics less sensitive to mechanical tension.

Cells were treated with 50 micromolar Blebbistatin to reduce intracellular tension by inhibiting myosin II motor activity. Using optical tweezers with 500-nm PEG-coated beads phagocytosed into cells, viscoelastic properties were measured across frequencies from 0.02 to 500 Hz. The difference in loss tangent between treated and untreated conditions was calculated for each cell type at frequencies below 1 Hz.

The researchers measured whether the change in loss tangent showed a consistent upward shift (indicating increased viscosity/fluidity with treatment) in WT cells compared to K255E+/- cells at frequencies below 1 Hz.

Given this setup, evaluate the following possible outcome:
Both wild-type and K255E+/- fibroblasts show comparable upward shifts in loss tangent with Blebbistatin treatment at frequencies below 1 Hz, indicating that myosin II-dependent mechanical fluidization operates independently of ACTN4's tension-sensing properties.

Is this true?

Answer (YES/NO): NO